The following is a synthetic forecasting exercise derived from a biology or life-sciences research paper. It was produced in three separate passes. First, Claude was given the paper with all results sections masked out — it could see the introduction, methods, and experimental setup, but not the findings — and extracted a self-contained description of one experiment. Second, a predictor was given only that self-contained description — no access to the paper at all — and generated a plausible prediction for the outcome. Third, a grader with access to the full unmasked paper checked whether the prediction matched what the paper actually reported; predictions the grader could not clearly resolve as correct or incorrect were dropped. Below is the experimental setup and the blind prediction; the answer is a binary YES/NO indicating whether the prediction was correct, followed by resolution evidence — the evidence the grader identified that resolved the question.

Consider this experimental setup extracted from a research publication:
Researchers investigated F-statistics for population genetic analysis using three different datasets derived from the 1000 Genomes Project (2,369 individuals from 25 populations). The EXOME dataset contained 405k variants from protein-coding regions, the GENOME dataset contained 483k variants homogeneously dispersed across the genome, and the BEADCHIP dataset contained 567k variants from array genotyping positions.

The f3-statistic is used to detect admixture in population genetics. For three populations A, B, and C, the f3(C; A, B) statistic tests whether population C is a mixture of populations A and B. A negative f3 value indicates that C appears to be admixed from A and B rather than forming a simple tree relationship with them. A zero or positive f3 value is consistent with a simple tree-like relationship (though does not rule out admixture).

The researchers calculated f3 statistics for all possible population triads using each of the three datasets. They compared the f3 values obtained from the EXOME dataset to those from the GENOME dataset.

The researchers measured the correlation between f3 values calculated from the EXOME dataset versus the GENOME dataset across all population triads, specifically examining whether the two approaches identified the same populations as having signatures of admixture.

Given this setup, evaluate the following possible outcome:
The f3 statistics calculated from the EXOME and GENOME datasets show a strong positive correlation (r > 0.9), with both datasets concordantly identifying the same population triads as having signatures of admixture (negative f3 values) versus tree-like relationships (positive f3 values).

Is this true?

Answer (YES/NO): YES